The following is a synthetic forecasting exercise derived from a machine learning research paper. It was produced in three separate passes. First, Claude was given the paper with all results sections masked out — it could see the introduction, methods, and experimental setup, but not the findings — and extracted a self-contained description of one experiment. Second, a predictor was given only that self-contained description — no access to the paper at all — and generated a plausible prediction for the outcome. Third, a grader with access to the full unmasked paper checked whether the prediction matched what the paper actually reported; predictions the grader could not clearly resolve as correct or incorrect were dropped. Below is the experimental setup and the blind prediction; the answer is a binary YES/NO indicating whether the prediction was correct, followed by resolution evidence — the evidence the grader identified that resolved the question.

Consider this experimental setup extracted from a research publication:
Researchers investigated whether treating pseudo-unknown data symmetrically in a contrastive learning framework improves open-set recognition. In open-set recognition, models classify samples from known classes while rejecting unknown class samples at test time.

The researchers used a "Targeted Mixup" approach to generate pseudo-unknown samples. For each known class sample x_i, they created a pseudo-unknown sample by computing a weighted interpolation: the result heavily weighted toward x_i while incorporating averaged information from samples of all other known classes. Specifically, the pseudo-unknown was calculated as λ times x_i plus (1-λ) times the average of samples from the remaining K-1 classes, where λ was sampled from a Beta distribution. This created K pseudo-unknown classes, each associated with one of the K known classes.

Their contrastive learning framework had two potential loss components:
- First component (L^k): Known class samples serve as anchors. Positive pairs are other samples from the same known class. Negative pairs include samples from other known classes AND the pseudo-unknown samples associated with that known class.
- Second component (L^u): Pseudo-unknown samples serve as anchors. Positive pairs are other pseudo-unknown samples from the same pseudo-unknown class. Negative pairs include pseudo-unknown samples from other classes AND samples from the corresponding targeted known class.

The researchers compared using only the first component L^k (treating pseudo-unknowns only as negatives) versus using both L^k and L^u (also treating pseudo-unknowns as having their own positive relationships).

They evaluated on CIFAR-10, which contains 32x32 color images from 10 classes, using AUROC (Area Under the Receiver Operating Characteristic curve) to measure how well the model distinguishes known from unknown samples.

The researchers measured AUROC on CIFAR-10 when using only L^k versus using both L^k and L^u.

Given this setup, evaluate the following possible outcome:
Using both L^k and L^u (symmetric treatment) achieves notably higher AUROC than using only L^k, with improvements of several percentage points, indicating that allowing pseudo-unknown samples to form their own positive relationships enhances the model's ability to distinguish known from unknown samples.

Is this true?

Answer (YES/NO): YES